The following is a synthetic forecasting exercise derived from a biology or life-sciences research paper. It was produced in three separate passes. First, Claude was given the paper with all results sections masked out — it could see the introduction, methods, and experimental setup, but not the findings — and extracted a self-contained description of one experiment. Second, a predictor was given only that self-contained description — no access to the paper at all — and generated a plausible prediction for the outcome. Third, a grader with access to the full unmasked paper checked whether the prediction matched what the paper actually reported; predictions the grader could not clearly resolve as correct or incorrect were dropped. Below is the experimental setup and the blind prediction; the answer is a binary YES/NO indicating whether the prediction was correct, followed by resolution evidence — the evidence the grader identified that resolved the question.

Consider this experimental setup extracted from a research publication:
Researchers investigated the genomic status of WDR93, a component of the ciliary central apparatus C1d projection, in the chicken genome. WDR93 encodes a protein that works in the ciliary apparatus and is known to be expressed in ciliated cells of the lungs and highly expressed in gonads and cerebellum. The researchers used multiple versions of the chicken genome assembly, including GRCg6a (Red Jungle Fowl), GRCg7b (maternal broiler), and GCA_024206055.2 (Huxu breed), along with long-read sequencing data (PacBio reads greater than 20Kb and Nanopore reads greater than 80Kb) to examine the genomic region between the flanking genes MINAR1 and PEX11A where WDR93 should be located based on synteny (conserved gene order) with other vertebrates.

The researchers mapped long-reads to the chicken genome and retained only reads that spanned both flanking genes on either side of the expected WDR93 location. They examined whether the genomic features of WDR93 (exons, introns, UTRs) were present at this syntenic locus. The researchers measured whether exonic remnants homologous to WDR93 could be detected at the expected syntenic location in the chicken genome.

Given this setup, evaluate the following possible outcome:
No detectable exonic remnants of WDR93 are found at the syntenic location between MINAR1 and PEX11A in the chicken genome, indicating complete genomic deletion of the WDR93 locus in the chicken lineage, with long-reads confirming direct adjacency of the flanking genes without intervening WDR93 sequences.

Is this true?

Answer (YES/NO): NO